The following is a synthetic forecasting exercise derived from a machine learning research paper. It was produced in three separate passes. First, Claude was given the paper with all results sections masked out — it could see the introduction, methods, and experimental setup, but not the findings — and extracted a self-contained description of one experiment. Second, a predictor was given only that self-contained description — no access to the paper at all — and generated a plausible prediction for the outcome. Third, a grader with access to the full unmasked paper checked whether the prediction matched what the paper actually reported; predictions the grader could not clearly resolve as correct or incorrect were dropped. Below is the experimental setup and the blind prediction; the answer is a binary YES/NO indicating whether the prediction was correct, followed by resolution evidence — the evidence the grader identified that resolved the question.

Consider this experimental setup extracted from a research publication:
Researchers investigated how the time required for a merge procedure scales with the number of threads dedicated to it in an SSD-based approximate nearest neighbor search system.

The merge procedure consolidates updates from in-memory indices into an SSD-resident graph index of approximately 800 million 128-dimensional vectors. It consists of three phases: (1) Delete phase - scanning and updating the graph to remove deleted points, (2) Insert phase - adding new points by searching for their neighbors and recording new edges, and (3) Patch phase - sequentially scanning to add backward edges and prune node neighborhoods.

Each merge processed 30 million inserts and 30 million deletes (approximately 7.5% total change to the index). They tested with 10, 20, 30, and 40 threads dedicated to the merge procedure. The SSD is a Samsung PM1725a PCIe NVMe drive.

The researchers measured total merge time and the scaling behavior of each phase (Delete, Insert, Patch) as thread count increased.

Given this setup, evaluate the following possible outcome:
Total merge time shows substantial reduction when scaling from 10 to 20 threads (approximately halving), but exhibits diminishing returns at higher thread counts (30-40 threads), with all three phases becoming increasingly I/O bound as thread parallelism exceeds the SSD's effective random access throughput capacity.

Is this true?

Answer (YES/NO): NO